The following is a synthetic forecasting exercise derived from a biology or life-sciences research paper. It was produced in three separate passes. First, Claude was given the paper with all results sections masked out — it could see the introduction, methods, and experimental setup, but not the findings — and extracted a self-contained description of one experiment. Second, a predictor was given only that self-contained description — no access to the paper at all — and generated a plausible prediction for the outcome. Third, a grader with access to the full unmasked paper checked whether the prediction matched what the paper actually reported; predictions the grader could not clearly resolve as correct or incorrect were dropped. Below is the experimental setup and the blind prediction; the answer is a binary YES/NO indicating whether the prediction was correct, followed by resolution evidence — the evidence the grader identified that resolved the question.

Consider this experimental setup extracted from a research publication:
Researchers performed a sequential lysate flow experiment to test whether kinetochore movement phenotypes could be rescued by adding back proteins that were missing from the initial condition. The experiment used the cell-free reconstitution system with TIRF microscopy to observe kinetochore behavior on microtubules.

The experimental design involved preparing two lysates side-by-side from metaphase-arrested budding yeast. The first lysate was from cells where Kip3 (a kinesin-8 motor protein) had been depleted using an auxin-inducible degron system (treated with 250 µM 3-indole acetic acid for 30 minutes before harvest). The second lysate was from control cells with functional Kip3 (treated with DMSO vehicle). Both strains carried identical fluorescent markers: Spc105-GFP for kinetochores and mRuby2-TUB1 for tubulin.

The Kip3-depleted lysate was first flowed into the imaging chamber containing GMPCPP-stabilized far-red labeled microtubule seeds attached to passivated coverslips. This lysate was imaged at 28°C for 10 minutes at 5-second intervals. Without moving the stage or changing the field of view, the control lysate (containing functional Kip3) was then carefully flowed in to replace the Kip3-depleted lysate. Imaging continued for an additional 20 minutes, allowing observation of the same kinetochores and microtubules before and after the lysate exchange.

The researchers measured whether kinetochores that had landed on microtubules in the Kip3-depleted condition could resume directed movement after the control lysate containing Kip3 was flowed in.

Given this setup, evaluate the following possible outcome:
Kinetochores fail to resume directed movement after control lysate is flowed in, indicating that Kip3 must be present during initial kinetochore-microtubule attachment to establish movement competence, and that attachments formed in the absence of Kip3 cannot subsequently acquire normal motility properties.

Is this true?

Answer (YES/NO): NO